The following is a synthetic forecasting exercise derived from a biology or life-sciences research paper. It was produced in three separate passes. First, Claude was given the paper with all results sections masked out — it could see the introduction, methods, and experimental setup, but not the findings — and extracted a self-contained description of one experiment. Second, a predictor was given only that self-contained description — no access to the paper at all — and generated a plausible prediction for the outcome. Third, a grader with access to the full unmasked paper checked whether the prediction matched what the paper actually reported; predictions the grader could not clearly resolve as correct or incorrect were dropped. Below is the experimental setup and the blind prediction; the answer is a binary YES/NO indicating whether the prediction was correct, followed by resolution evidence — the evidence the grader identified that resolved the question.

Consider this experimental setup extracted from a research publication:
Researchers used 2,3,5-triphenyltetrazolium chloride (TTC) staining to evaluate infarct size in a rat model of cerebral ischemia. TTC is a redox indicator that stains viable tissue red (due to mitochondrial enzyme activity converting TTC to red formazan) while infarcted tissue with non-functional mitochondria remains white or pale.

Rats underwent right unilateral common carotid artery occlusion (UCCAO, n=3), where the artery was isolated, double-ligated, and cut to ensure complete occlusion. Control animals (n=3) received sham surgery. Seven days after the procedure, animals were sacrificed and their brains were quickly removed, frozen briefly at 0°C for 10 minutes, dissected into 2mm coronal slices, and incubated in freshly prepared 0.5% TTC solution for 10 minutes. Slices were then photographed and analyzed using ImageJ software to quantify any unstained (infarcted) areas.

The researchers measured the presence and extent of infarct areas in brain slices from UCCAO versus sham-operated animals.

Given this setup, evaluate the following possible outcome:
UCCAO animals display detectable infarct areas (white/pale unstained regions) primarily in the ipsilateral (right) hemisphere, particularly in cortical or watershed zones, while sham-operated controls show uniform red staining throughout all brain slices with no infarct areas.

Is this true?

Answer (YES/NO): NO